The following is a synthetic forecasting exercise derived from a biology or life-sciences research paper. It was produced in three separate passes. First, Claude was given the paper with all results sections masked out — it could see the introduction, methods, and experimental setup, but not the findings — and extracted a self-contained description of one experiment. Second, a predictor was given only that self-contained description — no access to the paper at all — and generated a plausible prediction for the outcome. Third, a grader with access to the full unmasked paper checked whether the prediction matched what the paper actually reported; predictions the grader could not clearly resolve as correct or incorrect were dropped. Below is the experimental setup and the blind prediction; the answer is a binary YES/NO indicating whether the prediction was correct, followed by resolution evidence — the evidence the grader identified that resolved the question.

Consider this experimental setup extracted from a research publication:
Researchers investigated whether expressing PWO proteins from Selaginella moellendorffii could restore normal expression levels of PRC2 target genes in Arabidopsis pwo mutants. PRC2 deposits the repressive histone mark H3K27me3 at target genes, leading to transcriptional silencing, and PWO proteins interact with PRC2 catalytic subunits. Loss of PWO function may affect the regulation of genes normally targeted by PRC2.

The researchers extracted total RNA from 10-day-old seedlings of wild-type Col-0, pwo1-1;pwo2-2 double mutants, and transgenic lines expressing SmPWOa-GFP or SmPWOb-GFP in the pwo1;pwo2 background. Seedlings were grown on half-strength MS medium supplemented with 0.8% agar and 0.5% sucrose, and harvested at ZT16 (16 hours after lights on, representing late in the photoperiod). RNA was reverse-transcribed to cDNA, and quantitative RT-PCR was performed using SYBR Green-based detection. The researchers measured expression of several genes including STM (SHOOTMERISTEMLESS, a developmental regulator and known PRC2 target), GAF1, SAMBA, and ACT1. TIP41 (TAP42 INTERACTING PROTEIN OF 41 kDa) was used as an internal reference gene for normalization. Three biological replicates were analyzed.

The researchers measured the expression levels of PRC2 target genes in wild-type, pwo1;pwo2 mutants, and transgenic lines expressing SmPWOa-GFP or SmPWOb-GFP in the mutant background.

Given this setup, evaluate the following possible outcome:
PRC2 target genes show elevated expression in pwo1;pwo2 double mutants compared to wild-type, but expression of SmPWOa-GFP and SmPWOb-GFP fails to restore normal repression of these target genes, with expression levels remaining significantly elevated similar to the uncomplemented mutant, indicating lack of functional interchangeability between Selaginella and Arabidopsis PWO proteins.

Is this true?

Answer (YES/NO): NO